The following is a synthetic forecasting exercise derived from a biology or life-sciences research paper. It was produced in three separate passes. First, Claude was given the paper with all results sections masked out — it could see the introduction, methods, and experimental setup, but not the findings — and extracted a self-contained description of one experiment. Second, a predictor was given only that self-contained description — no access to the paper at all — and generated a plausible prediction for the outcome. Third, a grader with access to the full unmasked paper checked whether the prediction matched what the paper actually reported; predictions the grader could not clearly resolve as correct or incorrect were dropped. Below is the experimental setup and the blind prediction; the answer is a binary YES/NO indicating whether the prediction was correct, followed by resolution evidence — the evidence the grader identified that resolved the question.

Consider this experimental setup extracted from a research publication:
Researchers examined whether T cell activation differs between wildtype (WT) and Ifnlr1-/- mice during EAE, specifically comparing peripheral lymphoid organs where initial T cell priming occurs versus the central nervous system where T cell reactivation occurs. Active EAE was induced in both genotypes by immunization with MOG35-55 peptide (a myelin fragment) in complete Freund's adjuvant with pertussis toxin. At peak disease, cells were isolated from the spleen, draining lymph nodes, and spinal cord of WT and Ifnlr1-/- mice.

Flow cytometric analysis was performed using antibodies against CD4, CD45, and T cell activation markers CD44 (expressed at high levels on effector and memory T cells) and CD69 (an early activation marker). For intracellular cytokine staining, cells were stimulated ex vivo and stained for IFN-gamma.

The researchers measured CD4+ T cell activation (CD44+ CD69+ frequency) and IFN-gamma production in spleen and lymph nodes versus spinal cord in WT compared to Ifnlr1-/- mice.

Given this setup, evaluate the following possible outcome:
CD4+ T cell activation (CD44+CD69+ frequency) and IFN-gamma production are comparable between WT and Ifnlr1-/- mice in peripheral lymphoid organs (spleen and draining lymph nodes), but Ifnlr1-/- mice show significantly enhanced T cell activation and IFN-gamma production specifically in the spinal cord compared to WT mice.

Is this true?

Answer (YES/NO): NO